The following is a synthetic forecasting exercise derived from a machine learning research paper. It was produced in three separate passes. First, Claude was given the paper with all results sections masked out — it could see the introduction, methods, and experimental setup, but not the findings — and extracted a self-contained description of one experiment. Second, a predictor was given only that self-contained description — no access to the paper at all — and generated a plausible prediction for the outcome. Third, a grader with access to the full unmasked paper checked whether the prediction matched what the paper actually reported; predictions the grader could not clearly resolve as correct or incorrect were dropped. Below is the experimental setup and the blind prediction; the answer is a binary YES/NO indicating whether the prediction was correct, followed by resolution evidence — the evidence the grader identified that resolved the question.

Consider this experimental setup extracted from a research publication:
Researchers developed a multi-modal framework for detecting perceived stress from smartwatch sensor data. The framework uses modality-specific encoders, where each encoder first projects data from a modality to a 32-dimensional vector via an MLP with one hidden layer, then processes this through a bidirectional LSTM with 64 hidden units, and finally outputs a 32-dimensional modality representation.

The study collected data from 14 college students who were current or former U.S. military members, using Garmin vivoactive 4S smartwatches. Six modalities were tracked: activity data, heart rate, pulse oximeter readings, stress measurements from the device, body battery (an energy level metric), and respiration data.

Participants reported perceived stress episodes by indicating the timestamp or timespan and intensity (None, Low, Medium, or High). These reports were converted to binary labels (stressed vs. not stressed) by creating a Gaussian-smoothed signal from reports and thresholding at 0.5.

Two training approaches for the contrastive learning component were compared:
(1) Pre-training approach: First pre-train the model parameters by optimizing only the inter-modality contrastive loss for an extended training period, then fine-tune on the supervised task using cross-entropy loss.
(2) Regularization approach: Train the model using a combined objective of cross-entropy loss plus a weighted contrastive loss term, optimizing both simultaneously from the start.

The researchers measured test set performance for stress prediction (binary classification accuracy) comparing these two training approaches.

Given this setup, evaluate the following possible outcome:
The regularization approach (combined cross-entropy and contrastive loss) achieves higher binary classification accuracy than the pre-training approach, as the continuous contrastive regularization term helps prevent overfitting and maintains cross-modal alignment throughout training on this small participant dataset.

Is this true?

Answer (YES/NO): YES